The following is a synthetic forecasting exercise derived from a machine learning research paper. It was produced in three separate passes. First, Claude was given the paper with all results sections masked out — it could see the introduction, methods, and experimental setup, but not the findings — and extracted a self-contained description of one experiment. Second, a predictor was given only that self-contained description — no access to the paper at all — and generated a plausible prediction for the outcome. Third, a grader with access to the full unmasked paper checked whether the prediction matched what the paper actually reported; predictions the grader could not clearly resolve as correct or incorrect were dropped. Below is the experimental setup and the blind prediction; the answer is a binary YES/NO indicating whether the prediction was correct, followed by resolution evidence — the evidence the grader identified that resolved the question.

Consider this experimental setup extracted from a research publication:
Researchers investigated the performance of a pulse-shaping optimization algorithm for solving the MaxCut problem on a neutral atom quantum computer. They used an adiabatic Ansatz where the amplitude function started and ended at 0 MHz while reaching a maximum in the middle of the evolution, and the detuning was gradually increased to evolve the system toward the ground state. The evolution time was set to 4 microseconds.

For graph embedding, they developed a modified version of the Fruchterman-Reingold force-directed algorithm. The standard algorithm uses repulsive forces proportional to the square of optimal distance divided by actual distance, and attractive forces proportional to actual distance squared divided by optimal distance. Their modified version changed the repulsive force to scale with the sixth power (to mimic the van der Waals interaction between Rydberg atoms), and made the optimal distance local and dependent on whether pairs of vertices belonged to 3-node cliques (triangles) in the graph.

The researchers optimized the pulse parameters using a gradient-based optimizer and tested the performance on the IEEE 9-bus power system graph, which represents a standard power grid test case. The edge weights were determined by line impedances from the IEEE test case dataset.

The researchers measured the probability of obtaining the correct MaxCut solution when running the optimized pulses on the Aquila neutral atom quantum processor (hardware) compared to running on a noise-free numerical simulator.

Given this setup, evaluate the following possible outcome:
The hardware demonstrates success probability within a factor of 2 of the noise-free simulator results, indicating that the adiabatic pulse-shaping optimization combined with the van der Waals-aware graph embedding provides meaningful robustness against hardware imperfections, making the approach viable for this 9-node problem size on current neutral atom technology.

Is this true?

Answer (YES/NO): YES